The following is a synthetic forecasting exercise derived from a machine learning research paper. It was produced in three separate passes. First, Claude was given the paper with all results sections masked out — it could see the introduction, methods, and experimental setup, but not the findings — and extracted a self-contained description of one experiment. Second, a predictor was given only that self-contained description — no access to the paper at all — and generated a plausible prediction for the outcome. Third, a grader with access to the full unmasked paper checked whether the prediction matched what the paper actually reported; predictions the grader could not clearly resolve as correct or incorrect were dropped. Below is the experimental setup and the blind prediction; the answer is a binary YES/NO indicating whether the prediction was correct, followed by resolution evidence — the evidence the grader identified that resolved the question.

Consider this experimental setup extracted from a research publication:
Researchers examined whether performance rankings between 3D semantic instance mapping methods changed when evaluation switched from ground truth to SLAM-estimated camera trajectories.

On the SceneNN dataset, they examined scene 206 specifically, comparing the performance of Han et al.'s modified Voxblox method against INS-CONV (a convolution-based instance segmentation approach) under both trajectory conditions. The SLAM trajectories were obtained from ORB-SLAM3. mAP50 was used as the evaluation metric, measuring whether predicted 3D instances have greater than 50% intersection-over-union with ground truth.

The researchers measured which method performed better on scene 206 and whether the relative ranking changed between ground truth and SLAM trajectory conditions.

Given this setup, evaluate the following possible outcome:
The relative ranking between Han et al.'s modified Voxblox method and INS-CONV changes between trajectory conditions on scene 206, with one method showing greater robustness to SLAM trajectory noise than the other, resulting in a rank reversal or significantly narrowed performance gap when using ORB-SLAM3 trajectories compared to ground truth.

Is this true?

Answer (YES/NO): NO